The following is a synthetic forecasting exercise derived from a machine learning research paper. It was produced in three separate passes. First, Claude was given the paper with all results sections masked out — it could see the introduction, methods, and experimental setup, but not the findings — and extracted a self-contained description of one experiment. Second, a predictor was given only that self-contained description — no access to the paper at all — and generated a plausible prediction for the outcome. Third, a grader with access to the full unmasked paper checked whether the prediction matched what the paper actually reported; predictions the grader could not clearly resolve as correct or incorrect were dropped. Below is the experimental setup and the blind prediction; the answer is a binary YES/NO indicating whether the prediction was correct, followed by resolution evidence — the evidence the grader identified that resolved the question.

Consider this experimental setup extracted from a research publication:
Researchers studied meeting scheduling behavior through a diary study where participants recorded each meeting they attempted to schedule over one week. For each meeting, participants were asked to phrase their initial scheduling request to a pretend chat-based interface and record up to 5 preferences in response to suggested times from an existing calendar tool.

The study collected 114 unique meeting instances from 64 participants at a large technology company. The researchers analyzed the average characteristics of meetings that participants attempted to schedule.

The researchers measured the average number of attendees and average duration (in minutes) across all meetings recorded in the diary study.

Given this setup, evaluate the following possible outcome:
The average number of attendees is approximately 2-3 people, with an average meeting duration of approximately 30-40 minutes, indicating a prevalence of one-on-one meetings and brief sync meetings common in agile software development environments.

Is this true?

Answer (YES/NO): NO